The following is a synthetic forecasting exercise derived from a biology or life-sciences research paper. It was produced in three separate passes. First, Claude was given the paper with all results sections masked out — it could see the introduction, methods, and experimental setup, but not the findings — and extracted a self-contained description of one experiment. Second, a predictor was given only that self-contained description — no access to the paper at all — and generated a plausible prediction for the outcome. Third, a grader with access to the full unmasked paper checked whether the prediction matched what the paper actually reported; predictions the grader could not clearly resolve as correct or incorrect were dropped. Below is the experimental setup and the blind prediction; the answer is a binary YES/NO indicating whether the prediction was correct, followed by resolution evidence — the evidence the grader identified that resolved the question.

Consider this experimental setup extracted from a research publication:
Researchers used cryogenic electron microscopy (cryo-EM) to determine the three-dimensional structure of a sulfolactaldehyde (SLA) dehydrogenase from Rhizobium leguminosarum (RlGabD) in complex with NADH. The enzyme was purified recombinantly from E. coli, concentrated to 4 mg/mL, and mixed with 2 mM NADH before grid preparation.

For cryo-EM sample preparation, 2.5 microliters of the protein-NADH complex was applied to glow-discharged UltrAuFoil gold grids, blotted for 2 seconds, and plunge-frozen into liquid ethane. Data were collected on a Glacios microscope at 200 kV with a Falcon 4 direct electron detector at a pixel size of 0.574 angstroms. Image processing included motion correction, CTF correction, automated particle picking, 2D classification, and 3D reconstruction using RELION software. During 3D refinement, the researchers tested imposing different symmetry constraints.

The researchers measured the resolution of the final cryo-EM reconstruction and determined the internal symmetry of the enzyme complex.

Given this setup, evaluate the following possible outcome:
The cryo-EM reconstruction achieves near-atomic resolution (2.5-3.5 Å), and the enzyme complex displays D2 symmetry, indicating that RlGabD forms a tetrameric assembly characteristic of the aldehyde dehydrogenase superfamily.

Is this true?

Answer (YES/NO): YES